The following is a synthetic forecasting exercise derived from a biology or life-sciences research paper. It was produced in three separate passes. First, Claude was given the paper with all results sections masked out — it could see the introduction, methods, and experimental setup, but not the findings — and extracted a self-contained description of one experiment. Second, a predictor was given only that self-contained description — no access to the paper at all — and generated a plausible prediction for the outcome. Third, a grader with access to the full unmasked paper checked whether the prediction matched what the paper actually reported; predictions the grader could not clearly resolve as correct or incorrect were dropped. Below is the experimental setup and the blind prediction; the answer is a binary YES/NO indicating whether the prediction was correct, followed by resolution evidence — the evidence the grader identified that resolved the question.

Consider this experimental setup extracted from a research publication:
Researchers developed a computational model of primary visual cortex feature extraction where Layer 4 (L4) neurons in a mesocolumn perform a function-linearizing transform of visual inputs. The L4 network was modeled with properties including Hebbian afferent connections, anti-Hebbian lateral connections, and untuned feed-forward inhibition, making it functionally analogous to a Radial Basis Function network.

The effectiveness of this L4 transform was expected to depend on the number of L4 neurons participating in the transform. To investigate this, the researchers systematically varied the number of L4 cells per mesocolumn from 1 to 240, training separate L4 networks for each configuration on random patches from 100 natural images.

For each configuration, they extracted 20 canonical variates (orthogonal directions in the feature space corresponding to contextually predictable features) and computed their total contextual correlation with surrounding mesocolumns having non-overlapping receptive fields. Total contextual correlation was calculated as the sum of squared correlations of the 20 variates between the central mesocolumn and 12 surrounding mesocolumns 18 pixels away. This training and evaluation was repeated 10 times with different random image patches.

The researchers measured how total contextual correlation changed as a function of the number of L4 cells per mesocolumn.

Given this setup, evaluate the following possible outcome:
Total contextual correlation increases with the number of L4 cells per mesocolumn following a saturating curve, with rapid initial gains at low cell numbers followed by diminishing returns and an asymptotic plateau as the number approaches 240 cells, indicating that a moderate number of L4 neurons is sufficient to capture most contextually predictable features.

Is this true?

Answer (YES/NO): YES